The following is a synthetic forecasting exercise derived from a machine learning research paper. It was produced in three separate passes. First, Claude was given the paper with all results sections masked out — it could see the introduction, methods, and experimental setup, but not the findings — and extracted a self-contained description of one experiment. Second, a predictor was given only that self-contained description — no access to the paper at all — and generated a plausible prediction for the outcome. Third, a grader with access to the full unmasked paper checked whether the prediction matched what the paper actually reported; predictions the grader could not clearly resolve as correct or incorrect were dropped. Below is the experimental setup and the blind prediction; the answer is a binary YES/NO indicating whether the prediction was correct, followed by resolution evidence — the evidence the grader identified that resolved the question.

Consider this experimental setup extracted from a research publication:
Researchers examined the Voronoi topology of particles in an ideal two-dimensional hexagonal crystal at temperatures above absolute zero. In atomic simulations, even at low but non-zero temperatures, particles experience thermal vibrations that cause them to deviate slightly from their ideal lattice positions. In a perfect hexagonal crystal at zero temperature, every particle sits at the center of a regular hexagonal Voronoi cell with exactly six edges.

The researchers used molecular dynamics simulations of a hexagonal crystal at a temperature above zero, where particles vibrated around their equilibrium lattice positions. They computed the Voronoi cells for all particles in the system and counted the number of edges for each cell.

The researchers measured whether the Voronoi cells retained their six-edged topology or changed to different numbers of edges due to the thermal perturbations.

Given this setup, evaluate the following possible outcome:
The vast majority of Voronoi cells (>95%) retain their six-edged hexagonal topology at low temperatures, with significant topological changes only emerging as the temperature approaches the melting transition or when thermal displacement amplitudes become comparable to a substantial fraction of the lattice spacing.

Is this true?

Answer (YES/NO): YES